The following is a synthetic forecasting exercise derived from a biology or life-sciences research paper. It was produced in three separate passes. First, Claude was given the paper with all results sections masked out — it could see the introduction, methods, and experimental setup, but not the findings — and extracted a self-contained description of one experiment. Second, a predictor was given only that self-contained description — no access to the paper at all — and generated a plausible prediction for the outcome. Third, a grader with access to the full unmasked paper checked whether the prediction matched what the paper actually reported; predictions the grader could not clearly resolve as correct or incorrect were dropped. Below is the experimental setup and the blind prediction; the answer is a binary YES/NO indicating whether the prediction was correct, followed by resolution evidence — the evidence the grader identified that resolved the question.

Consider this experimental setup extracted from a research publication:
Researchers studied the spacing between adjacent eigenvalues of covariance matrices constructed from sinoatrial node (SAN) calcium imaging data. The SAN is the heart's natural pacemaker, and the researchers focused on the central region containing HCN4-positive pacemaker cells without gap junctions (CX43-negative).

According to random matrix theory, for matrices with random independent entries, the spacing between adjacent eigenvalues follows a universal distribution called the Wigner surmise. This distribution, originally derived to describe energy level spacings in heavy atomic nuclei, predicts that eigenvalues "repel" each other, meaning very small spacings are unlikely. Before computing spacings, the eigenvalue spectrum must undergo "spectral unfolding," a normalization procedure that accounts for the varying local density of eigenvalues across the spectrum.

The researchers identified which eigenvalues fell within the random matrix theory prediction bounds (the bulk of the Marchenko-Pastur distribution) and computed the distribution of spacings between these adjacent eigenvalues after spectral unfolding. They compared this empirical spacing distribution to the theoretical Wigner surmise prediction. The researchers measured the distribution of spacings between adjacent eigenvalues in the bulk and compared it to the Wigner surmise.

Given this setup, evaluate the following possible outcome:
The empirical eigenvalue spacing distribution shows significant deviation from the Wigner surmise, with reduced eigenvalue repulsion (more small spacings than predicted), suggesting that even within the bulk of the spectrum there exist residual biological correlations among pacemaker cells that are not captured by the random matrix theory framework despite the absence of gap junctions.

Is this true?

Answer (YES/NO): NO